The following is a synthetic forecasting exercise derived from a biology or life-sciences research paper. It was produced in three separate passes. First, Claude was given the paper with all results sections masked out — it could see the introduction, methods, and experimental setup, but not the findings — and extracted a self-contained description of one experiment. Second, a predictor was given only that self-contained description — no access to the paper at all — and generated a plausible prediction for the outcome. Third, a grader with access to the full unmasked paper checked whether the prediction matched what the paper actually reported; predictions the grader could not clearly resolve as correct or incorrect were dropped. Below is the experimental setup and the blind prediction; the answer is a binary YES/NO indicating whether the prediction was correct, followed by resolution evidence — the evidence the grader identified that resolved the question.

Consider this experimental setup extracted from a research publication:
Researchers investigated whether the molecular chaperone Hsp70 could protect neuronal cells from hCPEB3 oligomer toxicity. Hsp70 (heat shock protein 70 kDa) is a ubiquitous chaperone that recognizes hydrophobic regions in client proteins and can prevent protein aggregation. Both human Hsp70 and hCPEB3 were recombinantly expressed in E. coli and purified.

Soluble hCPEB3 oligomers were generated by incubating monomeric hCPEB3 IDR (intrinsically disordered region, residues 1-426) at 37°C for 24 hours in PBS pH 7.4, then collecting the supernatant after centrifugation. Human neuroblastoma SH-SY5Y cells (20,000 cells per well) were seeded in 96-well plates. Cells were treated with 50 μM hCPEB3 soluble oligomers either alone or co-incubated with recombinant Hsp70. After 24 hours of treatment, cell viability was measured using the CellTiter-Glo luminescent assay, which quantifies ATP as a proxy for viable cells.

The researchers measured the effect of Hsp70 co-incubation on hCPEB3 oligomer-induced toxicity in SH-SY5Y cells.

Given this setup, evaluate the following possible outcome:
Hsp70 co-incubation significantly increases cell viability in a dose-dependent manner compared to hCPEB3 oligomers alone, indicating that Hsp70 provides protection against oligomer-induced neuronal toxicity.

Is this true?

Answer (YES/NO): NO